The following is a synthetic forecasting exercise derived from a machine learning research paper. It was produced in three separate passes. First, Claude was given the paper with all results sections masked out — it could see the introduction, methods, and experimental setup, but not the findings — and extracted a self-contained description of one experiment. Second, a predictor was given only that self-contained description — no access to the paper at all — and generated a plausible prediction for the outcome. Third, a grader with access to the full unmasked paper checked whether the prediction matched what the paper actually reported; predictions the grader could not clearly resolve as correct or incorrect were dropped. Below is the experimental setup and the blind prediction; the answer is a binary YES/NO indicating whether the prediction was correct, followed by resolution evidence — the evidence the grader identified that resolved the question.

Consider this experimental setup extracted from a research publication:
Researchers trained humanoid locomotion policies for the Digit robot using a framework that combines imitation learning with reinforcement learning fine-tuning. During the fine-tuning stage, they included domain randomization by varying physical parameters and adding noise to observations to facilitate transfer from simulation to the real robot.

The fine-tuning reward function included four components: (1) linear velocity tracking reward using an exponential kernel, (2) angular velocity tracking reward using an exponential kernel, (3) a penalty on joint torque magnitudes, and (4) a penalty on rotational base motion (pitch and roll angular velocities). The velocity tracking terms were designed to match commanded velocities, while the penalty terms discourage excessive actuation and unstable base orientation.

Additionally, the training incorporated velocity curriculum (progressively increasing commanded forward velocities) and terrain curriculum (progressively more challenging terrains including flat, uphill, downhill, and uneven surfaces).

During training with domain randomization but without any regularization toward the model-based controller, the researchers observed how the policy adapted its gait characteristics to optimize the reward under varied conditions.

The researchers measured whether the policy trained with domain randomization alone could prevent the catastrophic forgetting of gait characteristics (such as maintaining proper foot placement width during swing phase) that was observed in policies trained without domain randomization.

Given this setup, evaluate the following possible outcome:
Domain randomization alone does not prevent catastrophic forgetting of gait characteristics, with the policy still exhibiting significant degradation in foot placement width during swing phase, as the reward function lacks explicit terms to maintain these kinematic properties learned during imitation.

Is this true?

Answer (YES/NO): YES